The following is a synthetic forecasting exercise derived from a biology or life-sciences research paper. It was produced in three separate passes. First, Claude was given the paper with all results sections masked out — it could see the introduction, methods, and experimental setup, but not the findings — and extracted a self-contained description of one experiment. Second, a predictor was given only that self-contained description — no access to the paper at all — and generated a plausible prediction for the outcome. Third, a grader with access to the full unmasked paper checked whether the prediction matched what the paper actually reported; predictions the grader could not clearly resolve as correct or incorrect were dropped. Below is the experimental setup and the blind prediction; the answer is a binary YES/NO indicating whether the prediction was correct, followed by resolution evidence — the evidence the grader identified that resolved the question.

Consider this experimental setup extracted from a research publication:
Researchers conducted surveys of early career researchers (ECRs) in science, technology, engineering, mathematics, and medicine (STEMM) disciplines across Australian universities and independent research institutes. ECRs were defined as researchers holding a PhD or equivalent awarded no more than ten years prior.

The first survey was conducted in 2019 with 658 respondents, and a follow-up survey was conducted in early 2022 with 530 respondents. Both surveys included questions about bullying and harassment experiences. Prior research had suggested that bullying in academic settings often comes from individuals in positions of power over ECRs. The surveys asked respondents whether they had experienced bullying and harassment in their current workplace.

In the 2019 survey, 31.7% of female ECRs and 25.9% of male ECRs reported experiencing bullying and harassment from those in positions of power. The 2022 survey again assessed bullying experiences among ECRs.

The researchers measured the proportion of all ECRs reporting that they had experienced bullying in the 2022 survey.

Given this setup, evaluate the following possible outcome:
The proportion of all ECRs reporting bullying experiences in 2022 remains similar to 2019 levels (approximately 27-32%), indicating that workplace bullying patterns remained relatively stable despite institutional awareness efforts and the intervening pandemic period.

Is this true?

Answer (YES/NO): NO